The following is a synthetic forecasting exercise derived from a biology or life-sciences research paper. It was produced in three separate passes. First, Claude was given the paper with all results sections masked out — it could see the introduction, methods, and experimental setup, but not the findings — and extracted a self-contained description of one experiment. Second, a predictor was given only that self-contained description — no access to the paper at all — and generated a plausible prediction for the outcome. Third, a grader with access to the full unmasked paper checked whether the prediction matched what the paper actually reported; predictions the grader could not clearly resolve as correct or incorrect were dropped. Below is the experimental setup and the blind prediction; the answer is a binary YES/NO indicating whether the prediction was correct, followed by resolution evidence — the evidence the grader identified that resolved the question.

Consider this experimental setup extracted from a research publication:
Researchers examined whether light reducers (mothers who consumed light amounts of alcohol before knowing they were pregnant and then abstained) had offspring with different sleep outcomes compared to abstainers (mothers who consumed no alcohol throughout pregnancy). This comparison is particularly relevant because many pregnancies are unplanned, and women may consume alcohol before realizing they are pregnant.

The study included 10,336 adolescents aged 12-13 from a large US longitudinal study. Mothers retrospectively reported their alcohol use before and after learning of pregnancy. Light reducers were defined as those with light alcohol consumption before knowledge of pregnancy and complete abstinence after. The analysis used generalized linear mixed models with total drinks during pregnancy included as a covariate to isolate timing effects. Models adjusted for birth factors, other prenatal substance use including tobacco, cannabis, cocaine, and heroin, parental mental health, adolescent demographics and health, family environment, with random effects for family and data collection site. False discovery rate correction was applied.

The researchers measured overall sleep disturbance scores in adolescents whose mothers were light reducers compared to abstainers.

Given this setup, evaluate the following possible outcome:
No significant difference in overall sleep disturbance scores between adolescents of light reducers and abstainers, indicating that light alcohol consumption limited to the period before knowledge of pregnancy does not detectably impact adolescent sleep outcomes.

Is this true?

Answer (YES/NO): NO